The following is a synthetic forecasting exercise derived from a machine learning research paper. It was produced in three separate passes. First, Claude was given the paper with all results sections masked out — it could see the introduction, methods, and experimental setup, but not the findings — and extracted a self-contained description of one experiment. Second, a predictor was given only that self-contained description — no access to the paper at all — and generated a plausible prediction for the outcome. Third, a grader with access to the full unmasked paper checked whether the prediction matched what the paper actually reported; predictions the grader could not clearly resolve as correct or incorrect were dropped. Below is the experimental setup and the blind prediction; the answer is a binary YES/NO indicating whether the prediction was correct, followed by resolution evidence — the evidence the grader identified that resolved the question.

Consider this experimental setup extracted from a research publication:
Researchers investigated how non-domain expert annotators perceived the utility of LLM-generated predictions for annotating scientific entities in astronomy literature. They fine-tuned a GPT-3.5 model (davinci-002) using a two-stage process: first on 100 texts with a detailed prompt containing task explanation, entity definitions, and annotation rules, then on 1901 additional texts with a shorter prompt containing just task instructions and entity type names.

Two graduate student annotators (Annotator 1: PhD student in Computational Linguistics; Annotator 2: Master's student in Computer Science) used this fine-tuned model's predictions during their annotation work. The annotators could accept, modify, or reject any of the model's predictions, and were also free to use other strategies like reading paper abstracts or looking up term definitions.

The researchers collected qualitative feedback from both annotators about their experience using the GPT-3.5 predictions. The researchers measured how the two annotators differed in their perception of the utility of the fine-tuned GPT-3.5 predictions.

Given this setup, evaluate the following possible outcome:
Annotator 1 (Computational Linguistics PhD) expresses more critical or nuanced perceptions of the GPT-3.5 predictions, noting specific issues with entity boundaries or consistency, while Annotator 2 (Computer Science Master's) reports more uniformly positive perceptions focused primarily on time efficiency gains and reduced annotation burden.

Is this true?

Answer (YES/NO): NO